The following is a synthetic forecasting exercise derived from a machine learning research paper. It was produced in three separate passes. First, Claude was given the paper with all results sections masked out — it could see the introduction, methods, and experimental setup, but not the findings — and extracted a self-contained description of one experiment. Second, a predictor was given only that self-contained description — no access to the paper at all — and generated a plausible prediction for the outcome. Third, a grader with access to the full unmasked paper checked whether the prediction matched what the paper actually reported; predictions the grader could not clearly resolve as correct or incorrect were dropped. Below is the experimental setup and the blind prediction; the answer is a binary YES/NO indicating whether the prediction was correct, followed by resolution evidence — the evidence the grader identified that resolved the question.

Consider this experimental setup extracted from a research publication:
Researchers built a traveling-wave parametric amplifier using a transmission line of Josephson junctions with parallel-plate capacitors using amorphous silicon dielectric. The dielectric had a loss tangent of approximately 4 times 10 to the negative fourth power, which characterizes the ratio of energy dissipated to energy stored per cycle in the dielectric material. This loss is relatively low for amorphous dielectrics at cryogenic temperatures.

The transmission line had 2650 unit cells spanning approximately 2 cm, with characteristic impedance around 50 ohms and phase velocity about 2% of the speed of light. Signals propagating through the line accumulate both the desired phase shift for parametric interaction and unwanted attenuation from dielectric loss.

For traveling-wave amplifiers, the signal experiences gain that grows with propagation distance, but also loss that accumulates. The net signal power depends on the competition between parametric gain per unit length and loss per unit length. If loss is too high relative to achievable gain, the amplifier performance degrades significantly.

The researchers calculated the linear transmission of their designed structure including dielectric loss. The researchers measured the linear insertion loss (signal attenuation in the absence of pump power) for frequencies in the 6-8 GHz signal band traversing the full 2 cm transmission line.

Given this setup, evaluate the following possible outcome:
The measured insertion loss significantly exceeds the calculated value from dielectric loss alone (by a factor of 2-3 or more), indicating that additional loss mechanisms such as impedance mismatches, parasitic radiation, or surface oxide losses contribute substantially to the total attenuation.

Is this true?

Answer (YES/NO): NO